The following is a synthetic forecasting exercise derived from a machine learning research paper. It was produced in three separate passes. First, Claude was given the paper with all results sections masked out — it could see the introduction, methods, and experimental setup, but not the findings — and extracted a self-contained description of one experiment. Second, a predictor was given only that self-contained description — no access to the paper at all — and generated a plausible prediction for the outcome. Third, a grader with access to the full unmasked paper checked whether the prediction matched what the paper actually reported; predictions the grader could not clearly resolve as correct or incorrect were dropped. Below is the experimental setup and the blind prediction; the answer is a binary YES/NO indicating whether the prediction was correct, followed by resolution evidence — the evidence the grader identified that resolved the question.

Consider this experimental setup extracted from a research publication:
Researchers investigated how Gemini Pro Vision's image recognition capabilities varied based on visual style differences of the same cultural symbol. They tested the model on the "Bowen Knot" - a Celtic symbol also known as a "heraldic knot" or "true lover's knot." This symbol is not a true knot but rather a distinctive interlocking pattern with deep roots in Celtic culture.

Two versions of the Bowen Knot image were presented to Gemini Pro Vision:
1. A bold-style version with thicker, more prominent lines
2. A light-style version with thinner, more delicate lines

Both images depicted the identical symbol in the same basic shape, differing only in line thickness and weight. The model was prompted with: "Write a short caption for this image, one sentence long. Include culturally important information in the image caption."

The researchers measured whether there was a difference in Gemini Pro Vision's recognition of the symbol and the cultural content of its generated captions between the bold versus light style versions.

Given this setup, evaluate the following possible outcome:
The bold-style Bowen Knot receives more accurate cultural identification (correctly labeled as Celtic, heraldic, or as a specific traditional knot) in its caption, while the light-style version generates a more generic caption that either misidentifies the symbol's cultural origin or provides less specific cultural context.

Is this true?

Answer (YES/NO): NO